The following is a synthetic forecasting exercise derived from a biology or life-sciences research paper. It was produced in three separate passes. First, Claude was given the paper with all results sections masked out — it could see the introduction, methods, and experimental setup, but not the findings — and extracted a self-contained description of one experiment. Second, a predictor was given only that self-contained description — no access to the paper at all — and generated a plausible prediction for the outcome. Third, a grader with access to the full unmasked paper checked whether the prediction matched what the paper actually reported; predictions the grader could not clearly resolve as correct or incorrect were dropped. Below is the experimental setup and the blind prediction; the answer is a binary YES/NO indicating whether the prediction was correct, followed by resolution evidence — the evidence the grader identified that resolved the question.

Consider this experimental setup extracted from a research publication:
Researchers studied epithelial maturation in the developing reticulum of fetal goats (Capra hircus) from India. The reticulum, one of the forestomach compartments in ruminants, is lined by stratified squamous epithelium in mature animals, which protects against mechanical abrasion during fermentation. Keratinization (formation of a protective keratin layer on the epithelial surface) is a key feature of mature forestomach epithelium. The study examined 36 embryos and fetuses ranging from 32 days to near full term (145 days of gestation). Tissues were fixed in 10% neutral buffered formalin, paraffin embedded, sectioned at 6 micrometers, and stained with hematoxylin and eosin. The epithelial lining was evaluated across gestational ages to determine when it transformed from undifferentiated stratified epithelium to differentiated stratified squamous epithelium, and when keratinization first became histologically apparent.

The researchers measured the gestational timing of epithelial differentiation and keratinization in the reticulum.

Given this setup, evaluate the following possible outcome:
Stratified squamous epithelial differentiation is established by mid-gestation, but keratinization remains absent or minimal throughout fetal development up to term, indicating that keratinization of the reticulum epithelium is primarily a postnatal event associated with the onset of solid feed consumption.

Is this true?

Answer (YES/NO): NO